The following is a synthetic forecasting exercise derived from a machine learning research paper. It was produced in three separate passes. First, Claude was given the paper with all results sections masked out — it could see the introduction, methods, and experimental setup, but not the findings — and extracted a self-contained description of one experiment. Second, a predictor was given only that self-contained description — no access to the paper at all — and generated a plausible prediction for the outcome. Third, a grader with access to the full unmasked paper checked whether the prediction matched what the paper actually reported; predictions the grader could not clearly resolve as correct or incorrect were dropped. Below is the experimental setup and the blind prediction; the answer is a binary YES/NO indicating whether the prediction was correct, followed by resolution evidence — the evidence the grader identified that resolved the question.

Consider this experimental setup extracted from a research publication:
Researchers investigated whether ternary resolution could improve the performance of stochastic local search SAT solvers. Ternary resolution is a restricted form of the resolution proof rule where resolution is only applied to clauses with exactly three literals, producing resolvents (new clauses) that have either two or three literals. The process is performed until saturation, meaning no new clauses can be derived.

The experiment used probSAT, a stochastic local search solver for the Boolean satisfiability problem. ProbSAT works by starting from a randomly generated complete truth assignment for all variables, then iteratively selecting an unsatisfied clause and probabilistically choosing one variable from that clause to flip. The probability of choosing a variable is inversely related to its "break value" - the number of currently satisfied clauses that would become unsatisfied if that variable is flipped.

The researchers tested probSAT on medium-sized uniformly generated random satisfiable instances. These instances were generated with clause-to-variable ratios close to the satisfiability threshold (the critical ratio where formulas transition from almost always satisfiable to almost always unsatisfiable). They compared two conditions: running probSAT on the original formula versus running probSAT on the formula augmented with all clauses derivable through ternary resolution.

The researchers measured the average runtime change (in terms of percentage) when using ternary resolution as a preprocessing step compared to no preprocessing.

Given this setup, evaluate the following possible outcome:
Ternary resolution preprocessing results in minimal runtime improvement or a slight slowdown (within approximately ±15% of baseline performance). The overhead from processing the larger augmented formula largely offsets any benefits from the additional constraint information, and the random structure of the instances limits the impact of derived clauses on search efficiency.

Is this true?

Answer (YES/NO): YES